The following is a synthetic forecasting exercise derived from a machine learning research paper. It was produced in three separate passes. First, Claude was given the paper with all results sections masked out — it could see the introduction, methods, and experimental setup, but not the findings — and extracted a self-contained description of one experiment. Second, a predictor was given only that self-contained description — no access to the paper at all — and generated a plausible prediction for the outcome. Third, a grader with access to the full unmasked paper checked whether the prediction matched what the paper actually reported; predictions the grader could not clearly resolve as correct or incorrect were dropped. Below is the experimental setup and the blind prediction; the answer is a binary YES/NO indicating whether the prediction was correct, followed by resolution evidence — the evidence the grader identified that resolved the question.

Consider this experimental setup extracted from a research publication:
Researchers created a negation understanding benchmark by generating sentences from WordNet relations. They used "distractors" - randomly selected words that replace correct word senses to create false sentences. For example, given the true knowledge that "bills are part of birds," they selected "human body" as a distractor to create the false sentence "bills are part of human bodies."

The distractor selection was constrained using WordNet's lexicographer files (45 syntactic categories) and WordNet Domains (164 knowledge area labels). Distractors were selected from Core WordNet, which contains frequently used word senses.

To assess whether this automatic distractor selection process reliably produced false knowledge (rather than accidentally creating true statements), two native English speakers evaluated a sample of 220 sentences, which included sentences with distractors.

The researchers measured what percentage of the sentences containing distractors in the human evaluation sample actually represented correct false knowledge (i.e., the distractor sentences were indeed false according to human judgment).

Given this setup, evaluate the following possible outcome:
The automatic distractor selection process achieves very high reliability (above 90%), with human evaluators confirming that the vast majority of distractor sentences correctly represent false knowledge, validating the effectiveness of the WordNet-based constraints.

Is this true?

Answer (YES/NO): YES